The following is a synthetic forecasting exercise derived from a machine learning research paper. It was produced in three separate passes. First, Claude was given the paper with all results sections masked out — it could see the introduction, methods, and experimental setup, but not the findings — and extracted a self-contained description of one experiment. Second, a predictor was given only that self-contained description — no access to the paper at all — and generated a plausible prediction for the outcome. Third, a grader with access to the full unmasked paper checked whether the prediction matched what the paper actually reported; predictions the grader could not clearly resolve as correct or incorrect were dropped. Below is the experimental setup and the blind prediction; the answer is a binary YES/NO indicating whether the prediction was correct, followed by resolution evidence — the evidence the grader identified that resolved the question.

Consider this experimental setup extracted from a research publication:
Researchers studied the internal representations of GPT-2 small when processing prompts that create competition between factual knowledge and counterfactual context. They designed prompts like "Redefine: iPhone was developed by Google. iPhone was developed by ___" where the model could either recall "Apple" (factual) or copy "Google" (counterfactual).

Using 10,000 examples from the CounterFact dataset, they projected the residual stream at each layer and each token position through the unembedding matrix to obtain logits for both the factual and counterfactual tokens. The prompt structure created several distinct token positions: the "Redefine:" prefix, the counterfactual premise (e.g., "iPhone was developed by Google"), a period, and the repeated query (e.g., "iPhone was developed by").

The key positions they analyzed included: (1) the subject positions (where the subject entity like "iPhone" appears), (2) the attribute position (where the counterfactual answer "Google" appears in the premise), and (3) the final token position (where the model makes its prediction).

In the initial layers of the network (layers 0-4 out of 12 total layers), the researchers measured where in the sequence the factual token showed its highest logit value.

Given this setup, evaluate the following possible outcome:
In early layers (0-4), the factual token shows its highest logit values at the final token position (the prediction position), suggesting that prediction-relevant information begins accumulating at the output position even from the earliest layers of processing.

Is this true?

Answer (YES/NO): NO